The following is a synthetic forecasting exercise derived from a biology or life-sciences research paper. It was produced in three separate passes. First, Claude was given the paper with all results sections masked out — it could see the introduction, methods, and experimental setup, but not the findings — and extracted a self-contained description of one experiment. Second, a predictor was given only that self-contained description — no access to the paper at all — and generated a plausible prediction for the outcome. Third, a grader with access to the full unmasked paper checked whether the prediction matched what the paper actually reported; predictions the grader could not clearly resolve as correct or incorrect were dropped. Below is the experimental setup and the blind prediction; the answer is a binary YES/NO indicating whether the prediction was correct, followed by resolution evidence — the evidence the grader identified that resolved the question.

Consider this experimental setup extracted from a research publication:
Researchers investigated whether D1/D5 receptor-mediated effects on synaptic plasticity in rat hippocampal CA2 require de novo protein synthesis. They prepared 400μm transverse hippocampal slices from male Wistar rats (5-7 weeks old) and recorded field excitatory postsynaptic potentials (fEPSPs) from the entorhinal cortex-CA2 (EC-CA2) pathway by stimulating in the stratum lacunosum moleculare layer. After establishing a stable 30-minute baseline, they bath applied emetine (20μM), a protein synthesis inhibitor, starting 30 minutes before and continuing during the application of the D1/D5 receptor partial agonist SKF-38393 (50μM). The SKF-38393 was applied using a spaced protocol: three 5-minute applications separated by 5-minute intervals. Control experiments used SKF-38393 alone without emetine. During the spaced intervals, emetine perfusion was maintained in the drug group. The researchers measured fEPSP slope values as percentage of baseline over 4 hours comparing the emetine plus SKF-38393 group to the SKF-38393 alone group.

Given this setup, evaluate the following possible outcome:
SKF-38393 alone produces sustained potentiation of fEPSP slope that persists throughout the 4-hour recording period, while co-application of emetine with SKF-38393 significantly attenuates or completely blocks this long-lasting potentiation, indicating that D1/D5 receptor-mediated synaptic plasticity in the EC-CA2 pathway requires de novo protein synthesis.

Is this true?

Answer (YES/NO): YES